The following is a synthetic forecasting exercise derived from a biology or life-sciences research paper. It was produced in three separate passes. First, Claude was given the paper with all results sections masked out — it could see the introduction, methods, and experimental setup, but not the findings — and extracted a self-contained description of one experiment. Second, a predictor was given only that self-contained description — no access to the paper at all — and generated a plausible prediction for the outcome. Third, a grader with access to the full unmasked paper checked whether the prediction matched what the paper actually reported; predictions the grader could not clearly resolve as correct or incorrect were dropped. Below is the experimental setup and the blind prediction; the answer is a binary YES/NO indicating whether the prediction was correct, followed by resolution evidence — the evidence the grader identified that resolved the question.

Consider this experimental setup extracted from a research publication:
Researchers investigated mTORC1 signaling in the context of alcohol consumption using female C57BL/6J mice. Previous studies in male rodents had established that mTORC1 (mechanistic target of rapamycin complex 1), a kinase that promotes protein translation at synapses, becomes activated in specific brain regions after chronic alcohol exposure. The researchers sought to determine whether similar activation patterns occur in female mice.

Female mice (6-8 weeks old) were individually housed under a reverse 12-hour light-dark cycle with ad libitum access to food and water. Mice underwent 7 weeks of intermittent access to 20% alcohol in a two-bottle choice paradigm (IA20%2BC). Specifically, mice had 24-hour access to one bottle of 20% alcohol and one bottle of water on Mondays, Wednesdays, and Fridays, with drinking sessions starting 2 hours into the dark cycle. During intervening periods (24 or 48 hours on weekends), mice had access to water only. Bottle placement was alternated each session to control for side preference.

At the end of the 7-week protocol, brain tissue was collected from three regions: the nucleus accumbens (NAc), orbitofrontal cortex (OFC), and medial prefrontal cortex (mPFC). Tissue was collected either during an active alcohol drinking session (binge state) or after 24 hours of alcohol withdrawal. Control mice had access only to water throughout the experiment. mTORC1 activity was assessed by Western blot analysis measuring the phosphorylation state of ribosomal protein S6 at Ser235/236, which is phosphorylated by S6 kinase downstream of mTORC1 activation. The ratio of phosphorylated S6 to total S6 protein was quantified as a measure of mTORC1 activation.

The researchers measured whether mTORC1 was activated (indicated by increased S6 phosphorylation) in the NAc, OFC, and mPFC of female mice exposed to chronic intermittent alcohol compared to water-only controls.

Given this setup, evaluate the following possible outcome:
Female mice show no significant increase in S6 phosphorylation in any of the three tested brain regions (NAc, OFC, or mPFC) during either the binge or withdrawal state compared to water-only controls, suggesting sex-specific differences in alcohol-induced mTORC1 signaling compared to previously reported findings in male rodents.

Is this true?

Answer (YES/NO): YES